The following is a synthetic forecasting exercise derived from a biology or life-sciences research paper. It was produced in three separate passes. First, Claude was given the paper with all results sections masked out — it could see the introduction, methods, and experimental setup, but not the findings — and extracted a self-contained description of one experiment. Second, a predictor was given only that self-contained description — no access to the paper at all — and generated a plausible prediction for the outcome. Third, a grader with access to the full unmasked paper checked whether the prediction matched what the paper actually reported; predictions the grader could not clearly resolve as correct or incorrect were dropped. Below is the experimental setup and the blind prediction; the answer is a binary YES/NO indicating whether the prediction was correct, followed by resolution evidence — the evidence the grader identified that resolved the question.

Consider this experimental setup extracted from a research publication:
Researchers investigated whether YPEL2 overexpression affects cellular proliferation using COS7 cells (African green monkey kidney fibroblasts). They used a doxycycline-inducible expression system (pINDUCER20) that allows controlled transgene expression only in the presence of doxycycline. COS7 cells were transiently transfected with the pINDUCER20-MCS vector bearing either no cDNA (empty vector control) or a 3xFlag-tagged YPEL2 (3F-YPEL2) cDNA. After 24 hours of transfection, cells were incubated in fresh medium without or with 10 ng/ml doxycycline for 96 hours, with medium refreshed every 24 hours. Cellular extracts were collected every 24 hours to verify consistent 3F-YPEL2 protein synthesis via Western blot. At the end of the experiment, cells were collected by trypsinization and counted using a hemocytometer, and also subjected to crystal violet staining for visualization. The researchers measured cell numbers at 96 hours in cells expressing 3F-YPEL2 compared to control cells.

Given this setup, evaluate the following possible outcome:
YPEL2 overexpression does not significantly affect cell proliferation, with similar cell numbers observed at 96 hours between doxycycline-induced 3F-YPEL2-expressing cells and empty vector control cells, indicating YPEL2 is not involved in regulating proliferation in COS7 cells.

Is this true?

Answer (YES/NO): NO